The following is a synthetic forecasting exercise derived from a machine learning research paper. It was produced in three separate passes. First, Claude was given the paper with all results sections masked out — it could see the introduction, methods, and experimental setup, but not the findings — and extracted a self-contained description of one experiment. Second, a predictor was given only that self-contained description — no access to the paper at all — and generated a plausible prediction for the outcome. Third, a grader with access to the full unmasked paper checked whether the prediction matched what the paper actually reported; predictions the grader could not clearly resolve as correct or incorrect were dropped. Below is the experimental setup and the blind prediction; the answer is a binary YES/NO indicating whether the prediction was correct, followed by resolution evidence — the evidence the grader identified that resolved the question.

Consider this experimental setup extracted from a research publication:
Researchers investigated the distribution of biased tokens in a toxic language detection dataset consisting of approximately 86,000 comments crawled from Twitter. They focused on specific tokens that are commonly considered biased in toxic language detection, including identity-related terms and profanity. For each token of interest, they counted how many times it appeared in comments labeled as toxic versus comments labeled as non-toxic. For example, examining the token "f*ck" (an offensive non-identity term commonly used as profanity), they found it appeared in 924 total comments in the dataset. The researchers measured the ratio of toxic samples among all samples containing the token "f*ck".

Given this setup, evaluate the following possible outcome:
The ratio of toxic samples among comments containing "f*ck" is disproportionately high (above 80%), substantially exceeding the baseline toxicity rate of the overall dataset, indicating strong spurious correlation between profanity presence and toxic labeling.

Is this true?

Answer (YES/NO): YES